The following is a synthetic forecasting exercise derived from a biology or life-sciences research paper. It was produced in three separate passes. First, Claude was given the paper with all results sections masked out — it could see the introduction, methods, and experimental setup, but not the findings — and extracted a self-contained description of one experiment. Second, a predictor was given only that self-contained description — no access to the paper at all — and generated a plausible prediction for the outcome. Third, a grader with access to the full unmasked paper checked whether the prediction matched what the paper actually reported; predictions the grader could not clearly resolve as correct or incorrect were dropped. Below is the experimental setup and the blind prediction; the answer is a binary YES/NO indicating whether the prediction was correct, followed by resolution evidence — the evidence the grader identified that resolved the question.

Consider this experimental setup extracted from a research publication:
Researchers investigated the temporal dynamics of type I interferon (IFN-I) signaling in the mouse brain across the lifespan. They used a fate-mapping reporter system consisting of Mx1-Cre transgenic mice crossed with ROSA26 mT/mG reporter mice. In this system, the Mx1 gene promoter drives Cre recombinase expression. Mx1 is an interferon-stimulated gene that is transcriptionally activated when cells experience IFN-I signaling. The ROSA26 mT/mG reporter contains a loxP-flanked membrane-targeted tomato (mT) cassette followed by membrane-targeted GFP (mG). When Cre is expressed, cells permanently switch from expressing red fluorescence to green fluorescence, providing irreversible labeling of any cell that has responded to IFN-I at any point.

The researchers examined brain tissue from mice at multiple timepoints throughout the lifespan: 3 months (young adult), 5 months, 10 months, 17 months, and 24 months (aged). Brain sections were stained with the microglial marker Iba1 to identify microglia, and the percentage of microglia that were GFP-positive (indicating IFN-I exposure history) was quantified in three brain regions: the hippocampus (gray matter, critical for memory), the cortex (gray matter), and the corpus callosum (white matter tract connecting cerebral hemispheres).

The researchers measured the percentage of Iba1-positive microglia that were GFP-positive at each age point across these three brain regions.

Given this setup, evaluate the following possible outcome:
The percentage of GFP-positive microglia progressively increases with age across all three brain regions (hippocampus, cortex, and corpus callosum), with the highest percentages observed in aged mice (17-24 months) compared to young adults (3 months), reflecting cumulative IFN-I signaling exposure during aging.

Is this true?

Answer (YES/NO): YES